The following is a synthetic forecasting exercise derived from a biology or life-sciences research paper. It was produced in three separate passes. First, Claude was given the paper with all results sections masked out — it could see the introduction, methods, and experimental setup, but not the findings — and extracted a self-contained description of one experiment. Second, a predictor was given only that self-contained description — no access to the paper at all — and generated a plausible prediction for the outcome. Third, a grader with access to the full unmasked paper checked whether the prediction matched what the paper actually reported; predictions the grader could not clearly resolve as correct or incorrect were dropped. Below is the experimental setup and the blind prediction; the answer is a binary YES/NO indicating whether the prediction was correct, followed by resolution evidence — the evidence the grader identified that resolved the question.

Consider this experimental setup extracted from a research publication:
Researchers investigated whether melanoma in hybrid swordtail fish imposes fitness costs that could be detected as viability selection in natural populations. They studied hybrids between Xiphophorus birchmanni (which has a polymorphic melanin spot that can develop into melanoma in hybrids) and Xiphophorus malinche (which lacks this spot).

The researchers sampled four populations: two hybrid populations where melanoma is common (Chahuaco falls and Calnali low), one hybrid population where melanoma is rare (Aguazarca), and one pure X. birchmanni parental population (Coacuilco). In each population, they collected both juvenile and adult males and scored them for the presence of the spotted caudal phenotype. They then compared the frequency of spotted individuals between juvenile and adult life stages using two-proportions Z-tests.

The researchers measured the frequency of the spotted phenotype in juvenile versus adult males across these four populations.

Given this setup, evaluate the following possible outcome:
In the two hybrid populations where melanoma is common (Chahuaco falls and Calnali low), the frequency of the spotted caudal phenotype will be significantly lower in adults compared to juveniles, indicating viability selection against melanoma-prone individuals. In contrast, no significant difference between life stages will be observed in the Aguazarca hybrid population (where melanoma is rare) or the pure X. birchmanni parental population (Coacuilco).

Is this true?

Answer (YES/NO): YES